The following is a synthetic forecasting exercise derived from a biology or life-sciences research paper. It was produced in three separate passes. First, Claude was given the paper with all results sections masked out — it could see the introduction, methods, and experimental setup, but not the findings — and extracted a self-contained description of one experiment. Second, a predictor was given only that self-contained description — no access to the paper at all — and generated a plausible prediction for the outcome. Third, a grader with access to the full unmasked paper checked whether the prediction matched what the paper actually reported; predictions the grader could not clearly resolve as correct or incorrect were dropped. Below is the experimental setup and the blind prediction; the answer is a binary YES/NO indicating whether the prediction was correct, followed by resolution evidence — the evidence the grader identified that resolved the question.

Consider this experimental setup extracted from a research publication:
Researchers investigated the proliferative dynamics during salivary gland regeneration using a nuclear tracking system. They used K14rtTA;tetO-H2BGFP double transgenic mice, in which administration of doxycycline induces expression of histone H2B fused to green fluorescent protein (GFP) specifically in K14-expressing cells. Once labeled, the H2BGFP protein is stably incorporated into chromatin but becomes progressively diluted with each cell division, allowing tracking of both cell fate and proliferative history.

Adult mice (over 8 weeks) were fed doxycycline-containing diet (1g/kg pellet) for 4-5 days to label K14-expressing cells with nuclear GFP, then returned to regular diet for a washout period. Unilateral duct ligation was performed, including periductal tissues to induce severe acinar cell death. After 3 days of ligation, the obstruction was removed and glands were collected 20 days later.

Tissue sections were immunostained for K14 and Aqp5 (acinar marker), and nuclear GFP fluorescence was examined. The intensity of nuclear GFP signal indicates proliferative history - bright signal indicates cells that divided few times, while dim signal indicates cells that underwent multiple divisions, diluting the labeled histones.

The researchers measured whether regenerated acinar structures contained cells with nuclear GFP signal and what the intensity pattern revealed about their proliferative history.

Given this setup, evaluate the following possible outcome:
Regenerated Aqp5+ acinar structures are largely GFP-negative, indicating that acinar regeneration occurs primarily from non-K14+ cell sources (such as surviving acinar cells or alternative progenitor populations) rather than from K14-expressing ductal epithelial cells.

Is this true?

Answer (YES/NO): NO